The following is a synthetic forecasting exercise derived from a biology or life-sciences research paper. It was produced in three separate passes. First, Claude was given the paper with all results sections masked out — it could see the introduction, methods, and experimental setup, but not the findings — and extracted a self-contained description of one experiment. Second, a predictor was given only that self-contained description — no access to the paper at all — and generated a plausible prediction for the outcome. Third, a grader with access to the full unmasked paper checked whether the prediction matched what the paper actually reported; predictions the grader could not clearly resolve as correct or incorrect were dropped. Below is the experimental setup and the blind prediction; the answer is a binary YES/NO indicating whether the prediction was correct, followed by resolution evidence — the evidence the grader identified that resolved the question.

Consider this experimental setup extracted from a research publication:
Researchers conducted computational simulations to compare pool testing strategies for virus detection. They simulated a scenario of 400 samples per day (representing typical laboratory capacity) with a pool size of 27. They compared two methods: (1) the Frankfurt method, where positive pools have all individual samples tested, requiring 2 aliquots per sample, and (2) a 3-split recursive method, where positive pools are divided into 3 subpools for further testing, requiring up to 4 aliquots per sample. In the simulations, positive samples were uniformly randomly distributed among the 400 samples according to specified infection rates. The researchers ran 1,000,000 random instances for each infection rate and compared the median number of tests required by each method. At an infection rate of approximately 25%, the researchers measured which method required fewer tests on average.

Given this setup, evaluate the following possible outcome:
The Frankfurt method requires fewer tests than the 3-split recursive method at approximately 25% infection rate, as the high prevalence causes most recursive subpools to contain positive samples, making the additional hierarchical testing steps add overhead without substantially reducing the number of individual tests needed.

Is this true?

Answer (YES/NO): YES